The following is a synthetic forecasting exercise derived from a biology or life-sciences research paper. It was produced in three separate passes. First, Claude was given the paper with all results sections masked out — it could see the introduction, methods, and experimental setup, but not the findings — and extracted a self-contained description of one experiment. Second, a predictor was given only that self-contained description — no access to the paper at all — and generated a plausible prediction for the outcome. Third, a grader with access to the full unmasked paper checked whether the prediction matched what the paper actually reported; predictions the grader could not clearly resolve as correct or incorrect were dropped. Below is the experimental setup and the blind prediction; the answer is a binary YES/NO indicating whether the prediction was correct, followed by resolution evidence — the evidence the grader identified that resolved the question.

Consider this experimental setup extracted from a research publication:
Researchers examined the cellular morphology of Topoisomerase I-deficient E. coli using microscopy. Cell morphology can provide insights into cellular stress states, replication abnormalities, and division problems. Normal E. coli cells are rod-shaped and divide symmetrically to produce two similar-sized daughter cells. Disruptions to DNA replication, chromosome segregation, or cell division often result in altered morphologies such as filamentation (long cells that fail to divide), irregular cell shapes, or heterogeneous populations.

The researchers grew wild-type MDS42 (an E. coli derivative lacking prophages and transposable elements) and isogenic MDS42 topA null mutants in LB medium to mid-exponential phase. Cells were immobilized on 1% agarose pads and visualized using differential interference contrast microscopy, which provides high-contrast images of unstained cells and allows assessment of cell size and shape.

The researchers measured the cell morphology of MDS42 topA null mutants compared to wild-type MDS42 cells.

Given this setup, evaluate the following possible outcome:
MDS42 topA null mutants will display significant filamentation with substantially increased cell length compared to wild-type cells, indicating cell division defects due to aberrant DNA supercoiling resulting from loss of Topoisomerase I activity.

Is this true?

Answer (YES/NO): YES